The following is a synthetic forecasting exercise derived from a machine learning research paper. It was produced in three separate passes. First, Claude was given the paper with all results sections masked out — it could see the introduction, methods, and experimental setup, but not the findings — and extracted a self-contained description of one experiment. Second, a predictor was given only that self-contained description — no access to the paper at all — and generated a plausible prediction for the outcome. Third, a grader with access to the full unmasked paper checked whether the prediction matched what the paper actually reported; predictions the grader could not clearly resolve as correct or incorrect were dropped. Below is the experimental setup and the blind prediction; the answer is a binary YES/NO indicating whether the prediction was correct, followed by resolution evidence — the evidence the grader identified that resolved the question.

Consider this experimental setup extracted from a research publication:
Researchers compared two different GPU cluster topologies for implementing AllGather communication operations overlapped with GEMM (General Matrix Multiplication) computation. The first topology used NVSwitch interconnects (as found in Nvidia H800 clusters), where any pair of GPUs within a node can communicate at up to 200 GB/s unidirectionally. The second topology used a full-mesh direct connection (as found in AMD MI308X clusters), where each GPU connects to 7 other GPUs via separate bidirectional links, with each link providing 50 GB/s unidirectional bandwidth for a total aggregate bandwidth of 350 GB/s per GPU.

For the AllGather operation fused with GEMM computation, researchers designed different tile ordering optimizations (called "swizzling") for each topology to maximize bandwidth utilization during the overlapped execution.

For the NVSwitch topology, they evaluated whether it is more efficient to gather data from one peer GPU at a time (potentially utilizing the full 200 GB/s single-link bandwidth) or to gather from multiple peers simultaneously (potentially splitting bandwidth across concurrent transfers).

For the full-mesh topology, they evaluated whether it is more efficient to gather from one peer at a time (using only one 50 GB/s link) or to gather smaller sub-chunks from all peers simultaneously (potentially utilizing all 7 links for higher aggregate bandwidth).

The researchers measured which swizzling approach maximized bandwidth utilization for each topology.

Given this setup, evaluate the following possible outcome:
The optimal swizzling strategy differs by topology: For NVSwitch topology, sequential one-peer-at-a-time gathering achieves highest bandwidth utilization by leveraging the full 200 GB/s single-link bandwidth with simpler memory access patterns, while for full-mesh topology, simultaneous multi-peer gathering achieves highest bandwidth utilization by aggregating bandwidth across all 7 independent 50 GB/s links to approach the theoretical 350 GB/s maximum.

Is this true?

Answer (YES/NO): YES